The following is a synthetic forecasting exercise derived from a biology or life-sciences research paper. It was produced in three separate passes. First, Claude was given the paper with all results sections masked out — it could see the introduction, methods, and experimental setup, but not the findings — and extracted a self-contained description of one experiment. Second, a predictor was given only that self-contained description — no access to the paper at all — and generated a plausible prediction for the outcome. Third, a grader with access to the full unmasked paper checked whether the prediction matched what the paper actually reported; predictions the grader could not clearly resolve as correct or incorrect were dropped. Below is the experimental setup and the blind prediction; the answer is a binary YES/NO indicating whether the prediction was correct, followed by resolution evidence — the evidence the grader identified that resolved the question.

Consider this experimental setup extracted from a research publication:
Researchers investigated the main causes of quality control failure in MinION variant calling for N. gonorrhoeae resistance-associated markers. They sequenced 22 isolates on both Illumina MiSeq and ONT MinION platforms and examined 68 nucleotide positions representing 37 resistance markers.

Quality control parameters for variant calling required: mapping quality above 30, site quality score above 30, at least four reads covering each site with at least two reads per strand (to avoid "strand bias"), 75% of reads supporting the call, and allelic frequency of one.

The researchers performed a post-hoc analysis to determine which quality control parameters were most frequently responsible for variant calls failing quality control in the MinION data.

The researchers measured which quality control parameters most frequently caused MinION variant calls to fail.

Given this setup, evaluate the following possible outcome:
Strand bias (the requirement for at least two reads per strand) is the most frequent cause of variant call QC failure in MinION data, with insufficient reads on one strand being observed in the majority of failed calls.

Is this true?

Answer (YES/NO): NO